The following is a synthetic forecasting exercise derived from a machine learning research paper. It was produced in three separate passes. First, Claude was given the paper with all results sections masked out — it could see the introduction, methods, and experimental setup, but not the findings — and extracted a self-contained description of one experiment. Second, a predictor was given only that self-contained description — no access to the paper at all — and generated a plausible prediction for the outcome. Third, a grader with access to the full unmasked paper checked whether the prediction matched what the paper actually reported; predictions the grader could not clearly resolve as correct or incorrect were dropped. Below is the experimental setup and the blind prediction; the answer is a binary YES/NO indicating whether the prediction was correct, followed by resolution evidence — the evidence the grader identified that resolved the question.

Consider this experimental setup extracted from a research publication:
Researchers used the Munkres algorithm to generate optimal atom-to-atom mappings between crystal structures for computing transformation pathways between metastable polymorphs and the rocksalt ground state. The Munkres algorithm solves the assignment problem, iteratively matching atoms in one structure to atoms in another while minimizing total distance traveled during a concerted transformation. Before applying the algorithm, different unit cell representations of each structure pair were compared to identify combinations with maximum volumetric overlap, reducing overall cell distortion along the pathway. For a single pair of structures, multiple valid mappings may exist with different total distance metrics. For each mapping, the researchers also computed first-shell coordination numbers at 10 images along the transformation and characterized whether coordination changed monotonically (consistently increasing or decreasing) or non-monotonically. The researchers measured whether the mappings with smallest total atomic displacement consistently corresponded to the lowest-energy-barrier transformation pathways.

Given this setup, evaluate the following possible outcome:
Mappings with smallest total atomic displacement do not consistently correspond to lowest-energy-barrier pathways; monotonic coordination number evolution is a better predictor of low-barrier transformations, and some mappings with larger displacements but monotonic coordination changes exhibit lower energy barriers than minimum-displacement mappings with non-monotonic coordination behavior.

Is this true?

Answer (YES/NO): YES